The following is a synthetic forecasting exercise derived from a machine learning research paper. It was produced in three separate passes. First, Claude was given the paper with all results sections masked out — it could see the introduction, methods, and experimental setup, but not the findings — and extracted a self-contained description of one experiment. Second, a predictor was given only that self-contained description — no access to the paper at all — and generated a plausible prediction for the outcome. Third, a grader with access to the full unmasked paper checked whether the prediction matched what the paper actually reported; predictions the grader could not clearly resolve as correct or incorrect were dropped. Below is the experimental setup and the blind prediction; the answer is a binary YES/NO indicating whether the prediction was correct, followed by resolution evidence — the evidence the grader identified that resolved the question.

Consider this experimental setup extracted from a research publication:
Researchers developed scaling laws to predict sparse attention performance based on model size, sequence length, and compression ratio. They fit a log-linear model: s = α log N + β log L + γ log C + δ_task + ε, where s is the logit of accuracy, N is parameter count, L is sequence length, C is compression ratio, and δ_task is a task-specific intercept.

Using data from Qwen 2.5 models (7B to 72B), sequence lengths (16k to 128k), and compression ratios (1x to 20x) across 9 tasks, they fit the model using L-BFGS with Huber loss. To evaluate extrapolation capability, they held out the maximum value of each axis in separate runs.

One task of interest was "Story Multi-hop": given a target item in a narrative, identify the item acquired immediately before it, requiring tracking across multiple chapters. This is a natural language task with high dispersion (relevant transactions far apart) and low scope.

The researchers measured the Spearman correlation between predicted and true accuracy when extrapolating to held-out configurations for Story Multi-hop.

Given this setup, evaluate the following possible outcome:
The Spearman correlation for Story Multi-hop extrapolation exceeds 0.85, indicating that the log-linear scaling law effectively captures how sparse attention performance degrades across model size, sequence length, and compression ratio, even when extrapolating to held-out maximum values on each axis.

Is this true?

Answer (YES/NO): NO